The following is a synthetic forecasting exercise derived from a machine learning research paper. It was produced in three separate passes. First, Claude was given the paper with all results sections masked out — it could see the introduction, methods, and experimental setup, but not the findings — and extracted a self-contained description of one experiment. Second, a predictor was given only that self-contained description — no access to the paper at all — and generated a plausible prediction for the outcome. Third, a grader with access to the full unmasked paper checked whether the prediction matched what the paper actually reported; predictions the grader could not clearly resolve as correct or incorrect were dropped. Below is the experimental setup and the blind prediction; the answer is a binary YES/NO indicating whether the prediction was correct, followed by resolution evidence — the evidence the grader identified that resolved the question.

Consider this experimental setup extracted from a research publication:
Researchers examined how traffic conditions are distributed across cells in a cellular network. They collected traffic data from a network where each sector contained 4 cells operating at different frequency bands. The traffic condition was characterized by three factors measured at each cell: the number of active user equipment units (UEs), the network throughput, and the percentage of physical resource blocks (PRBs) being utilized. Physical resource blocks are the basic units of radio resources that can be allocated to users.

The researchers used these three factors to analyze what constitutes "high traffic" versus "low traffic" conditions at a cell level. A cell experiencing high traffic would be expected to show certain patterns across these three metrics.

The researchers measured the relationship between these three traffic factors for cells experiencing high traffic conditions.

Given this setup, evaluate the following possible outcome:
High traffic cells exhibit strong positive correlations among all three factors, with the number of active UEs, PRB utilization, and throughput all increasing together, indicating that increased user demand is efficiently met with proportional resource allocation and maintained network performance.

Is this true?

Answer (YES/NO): NO